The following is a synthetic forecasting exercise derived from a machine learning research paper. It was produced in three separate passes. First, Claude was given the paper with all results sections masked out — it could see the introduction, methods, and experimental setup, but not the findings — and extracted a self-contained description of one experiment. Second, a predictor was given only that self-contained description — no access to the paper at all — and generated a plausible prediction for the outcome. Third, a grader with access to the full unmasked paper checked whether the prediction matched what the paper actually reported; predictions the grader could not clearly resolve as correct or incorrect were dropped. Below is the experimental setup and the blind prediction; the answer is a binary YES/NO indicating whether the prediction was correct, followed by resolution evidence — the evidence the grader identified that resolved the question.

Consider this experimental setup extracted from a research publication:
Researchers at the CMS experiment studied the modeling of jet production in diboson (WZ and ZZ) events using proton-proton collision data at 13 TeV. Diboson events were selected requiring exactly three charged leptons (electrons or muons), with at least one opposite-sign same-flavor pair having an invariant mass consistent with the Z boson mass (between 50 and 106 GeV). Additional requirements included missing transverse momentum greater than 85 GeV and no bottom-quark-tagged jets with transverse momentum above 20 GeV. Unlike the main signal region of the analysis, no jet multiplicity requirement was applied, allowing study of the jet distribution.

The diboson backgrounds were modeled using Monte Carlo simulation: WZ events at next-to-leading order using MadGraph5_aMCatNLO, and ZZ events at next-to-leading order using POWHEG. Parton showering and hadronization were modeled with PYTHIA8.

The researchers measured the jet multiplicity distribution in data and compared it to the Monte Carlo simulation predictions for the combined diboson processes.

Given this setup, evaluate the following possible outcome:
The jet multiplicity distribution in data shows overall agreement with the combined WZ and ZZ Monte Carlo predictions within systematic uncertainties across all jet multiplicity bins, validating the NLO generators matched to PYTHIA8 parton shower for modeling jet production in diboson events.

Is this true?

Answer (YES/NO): NO